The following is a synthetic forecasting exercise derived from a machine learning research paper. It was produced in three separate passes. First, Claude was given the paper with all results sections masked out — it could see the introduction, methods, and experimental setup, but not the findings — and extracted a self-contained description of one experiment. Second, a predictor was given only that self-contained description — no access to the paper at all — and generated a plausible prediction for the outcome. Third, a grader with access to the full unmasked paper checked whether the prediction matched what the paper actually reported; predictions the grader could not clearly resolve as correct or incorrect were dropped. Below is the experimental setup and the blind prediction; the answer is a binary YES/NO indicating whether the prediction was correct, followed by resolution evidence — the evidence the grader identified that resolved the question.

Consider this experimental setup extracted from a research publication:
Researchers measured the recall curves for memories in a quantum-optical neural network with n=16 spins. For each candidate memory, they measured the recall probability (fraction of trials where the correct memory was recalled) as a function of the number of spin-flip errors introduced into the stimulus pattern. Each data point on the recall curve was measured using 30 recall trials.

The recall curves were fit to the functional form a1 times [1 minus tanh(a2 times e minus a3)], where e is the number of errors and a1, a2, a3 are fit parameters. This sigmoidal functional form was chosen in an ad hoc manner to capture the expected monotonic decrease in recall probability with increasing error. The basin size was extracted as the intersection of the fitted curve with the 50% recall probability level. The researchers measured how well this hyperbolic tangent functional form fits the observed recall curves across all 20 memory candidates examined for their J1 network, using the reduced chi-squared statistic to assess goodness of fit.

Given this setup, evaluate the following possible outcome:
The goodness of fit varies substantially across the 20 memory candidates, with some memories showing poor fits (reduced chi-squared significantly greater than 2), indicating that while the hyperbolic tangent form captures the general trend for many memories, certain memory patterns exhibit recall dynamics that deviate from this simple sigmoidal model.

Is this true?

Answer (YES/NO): NO